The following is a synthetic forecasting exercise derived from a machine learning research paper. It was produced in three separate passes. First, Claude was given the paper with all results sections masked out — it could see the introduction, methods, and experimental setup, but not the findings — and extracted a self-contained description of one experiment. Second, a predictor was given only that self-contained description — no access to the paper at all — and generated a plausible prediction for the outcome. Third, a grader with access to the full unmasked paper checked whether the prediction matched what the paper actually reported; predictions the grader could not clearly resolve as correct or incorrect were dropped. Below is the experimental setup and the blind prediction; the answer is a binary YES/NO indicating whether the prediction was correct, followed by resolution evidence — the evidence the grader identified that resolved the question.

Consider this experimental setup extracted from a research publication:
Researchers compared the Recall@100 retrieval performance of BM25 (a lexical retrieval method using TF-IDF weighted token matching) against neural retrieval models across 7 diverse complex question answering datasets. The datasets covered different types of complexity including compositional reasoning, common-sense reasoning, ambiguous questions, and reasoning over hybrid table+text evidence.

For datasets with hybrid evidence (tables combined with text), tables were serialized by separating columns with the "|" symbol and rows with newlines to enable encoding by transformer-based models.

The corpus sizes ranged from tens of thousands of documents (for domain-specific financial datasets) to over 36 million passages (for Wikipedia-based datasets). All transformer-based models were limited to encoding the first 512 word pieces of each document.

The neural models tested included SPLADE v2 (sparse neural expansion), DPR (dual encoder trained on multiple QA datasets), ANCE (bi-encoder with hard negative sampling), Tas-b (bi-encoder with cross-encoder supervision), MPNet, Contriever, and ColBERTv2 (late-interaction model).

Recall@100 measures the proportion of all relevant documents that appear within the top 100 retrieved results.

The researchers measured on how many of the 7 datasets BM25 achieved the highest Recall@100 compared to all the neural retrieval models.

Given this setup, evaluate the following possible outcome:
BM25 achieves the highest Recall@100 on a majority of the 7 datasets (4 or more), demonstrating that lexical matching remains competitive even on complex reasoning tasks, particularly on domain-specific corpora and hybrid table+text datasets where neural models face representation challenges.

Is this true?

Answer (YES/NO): YES